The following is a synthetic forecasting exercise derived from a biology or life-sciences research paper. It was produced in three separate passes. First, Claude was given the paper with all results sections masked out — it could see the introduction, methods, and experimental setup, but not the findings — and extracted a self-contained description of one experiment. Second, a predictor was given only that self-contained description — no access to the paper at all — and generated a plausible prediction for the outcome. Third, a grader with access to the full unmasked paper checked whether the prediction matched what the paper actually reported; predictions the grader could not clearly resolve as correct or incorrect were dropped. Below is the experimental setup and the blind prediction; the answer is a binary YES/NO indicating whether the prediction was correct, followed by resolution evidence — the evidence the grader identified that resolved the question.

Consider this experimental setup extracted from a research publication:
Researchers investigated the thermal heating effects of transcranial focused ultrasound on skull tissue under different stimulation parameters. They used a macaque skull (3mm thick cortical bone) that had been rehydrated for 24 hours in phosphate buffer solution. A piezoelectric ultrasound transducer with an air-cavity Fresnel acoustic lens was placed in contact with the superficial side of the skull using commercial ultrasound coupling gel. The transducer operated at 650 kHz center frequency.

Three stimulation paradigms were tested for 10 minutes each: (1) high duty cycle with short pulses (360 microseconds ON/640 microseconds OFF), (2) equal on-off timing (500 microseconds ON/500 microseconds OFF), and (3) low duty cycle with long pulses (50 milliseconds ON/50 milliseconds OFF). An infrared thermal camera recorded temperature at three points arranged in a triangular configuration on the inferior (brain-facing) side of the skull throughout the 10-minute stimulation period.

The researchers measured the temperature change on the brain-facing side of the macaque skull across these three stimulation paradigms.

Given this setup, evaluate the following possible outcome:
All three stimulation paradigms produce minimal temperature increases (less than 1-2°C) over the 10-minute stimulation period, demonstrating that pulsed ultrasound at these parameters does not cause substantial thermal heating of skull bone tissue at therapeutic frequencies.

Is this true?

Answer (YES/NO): NO